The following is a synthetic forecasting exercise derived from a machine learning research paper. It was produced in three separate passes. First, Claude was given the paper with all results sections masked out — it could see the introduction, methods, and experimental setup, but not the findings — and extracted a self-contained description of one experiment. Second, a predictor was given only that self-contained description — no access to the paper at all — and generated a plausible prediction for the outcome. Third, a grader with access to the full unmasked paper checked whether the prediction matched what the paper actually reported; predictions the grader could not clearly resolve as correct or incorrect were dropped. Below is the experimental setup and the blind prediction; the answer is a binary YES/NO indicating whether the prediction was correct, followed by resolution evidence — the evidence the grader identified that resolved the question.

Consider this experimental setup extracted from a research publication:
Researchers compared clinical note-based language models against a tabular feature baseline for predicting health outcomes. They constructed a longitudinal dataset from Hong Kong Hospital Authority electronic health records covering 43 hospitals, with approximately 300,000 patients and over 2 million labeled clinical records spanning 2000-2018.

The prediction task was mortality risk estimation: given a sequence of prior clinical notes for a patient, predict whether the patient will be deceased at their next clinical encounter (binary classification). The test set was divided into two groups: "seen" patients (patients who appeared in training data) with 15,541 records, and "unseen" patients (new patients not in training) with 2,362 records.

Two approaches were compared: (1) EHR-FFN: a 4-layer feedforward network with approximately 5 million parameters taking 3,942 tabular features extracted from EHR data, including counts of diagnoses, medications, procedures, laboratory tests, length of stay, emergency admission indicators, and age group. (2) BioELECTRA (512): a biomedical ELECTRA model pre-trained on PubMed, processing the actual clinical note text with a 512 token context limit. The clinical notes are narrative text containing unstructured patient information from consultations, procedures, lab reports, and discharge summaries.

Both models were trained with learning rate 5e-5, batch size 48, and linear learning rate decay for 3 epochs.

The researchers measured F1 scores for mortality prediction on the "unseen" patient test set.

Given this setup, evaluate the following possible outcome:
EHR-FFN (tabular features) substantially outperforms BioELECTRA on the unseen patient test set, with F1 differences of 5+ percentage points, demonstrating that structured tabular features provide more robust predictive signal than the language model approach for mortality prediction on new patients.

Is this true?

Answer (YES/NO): NO